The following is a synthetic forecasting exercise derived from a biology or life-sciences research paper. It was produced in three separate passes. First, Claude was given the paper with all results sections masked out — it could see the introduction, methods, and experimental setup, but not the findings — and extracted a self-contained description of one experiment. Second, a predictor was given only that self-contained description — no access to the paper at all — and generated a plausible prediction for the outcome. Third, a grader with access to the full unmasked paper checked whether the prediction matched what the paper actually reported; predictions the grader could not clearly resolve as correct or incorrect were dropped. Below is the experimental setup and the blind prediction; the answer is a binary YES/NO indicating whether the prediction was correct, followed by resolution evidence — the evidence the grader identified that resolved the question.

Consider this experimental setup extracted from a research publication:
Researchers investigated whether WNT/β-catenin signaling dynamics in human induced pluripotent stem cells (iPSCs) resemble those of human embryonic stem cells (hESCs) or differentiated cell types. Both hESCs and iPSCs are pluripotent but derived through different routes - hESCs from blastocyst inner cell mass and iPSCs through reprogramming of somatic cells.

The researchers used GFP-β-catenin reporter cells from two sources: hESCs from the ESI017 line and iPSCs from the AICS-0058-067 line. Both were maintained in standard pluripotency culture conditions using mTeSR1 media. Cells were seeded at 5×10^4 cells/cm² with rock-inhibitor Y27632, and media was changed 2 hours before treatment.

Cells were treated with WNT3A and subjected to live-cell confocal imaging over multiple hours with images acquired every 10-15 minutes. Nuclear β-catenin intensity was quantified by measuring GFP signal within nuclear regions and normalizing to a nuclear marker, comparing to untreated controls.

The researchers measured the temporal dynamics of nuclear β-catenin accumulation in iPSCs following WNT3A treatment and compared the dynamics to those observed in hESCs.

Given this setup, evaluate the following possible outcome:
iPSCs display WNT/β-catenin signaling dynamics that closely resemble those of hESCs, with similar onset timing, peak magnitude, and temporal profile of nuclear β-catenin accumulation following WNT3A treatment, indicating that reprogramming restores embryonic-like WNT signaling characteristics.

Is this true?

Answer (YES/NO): YES